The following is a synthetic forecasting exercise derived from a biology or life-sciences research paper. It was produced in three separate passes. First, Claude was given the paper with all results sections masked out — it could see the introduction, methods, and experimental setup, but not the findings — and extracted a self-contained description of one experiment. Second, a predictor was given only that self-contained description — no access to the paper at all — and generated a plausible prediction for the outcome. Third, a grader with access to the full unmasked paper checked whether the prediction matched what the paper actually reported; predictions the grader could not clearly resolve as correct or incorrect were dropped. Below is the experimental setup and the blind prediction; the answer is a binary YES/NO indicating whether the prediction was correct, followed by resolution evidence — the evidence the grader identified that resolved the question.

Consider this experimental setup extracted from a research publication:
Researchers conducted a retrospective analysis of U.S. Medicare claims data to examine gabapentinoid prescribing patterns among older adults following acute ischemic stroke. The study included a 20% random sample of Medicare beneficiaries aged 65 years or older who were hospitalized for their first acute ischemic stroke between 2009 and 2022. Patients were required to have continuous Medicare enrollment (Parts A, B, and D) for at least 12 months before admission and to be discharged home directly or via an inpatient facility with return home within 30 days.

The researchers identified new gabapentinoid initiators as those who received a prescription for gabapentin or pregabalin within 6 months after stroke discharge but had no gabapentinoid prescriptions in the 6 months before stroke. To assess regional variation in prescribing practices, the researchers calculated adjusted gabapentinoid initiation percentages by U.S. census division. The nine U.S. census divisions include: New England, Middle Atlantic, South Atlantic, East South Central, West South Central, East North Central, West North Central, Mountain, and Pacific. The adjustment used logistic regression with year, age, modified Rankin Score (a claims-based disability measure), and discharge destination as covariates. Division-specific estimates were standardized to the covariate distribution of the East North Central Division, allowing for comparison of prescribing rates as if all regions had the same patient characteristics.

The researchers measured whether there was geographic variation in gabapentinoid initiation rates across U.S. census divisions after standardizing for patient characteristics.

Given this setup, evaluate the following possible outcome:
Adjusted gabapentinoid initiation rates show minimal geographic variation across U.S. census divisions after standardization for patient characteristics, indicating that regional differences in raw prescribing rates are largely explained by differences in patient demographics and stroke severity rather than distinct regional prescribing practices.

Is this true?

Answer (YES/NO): NO